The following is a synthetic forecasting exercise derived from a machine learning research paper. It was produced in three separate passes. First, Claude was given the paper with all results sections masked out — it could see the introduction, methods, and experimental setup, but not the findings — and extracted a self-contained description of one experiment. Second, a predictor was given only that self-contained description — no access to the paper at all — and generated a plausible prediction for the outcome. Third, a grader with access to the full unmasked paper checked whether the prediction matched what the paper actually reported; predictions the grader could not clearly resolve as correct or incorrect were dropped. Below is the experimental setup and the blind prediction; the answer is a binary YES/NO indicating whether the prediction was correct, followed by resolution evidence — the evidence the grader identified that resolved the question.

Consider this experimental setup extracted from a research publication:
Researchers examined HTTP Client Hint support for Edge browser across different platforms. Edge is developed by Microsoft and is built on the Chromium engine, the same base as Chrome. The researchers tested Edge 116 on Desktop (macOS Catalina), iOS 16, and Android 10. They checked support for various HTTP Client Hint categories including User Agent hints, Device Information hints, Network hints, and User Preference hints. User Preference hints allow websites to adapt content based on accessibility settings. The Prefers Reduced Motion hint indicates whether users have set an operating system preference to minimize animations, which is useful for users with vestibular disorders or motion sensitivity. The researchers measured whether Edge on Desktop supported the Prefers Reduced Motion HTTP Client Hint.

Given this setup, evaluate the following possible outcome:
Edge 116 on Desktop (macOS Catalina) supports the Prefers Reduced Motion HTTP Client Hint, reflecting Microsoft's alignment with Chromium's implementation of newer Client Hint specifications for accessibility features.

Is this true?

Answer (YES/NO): YES